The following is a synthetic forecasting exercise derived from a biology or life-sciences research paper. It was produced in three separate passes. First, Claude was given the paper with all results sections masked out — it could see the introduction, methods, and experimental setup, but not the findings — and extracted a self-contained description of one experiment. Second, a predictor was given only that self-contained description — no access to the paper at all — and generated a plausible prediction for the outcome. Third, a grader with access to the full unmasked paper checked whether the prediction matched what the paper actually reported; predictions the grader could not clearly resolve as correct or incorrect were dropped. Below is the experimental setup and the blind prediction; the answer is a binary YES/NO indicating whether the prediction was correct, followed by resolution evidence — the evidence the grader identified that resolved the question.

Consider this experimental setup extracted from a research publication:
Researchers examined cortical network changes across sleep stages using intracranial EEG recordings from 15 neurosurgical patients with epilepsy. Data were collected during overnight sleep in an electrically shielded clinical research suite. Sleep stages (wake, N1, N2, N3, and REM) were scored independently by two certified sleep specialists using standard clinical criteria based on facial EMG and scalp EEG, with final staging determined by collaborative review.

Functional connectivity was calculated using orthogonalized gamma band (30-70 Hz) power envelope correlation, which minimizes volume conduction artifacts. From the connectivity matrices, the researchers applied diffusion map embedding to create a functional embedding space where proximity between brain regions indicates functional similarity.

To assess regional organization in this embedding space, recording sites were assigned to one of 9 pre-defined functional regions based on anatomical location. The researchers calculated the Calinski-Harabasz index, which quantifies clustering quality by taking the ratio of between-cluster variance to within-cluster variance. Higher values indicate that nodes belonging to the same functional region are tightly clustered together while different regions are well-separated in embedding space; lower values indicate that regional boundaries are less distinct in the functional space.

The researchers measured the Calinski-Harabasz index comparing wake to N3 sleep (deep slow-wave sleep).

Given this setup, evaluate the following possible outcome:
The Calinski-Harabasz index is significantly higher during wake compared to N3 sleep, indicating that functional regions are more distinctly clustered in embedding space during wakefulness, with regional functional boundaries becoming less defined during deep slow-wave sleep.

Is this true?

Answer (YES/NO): NO